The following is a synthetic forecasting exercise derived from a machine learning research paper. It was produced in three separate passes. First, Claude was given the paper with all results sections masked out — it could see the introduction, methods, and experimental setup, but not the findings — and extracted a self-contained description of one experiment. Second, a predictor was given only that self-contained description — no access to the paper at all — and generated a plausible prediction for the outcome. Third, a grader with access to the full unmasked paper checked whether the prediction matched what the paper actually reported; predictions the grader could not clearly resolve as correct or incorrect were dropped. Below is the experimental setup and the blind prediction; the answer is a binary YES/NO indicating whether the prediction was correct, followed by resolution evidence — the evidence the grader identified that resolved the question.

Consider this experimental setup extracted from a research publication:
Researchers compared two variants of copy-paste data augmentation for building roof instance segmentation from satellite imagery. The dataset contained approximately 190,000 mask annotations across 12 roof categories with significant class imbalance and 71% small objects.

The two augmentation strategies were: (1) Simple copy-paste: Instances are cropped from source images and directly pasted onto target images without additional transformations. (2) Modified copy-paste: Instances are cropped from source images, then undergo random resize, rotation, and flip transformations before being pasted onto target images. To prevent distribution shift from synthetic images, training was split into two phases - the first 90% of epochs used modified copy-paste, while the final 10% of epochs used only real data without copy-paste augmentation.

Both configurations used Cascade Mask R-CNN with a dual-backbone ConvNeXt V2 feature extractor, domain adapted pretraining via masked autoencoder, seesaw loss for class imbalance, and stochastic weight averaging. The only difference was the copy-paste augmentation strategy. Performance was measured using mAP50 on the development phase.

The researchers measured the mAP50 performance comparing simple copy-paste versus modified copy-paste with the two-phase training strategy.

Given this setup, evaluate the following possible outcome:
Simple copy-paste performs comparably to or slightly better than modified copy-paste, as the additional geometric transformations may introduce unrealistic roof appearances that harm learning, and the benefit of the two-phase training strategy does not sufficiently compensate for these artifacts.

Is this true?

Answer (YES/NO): NO